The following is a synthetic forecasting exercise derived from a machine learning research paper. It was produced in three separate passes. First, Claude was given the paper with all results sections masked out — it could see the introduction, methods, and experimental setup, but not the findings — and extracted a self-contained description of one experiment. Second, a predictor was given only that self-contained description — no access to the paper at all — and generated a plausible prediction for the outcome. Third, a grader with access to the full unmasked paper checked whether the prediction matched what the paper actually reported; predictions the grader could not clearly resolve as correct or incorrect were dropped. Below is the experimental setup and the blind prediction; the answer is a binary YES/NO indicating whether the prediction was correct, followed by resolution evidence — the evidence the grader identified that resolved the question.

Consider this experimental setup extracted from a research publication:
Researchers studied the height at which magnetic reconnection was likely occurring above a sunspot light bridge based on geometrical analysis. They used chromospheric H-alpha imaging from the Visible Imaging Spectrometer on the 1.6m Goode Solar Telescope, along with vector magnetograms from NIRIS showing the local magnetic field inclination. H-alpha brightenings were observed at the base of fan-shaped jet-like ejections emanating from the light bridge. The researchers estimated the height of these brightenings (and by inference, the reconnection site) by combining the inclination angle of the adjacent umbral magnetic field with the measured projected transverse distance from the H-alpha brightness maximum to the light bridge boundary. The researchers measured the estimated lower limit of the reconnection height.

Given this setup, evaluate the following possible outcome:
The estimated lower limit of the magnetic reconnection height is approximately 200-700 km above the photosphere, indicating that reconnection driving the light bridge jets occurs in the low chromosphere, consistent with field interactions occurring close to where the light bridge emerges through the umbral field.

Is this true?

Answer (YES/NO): NO